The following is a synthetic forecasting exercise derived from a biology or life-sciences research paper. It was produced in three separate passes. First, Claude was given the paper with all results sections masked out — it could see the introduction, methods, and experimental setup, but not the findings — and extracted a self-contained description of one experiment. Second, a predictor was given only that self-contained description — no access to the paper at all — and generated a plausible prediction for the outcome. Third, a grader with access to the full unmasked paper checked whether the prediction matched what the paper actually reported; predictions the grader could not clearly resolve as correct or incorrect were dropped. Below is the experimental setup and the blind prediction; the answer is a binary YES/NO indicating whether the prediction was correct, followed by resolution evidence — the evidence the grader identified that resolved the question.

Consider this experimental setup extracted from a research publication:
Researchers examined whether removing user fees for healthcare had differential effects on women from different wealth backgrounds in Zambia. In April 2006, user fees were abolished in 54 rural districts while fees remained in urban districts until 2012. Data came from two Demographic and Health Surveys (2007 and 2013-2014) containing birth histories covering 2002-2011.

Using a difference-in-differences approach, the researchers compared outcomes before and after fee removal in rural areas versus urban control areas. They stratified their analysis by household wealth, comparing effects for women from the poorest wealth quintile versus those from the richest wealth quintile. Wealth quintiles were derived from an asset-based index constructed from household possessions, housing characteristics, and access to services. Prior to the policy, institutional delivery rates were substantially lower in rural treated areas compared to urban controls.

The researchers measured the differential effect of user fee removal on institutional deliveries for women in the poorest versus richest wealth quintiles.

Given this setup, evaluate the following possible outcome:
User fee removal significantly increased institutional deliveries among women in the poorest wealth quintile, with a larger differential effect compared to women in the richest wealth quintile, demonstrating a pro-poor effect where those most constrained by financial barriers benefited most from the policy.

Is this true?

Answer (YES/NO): YES